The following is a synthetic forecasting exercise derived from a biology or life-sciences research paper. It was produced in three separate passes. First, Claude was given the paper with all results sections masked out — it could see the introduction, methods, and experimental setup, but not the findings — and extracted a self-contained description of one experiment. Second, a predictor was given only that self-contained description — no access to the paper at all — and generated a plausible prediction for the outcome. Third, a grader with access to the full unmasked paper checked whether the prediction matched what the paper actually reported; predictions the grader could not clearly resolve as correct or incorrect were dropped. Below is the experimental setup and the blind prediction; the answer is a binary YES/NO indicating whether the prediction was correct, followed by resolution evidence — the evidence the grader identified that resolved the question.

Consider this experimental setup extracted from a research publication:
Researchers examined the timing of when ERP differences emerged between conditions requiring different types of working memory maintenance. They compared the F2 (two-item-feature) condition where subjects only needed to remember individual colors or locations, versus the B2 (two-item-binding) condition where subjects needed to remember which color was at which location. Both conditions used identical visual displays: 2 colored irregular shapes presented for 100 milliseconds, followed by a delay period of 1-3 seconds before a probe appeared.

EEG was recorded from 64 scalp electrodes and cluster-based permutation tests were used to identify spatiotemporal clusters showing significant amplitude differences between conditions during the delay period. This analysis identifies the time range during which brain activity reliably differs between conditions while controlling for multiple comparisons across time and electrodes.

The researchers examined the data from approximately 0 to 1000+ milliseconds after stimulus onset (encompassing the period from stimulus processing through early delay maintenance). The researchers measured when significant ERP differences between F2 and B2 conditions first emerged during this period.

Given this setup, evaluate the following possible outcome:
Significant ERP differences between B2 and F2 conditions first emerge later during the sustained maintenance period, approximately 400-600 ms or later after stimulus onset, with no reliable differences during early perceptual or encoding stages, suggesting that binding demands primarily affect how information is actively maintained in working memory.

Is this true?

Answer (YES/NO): NO